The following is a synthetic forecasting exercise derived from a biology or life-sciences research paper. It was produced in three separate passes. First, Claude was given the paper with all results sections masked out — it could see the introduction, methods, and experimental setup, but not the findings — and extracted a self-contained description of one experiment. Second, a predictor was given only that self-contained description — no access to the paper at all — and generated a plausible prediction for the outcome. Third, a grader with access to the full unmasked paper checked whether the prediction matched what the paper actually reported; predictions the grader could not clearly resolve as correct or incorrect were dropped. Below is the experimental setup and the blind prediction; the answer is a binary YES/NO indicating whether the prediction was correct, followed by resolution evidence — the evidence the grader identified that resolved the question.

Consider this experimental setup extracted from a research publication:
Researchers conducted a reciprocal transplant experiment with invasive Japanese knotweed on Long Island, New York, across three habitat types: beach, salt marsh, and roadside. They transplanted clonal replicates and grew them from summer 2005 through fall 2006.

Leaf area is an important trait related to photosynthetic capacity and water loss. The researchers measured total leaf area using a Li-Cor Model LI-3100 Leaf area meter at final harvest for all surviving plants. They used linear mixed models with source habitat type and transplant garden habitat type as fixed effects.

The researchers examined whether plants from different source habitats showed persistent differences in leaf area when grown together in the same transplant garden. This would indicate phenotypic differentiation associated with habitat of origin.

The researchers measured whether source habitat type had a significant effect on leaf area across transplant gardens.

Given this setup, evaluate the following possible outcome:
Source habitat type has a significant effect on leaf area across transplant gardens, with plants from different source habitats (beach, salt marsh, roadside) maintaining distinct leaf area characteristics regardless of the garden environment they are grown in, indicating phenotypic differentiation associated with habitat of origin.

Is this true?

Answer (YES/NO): NO